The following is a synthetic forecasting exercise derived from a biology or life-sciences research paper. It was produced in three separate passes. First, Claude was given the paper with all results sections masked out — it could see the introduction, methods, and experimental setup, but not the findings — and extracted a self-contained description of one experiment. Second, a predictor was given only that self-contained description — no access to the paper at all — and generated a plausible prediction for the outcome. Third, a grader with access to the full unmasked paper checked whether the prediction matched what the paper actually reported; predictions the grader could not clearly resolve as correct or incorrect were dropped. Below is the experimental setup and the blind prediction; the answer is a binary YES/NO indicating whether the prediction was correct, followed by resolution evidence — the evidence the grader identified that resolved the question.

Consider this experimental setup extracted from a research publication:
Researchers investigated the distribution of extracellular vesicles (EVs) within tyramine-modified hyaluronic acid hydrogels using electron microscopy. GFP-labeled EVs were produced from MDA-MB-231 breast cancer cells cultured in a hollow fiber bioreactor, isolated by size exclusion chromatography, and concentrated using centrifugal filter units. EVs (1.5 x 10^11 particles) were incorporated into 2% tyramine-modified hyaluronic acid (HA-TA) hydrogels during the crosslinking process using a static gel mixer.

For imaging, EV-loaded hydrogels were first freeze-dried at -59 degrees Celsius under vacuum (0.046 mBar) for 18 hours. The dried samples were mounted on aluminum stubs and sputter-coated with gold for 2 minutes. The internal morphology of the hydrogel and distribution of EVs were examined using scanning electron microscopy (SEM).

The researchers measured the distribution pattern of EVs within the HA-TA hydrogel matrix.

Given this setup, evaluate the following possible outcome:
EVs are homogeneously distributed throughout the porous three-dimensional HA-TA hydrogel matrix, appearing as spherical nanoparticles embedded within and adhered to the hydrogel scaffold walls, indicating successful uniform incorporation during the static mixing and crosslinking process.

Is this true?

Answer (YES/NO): NO